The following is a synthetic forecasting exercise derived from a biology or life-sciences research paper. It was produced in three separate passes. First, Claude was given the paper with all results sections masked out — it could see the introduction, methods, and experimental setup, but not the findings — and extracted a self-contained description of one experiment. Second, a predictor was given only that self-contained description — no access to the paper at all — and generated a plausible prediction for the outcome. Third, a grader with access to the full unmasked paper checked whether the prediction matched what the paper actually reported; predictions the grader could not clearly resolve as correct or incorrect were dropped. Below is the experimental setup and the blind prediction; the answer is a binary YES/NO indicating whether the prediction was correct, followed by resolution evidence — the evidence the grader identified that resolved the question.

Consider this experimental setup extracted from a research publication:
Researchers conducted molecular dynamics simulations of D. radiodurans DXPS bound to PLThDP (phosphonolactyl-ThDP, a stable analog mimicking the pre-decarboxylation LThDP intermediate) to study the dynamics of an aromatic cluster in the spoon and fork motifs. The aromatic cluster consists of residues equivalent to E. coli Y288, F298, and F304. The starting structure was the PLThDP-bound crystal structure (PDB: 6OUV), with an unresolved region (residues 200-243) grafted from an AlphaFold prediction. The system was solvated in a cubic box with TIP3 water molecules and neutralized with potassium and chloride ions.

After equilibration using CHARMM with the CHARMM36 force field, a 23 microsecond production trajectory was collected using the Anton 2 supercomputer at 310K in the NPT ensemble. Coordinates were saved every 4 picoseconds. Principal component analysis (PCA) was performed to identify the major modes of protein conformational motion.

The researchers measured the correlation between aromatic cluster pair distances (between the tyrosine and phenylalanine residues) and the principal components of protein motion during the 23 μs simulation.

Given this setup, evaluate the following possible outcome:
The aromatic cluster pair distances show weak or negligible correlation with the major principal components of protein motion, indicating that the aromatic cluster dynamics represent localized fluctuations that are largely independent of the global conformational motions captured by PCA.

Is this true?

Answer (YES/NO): NO